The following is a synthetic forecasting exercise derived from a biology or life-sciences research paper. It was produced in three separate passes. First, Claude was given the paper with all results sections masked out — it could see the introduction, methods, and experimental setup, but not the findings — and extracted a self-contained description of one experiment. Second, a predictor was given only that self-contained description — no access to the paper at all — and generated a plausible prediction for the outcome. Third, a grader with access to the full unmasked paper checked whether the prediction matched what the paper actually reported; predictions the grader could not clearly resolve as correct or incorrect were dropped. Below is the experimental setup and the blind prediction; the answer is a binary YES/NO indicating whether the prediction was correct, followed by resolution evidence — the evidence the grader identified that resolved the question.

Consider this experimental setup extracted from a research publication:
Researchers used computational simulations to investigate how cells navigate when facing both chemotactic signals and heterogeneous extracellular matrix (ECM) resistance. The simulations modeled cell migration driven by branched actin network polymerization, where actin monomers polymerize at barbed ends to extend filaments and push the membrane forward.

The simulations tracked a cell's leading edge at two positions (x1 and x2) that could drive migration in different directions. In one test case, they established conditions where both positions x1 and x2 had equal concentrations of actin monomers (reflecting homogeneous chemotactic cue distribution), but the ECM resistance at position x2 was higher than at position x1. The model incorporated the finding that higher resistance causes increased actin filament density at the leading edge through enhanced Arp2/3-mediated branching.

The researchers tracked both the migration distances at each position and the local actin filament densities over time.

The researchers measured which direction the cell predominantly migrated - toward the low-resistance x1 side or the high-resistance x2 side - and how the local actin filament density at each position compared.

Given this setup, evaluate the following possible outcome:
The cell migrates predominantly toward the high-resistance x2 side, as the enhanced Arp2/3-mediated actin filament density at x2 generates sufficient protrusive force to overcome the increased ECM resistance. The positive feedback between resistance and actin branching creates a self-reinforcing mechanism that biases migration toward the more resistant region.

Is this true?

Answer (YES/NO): NO